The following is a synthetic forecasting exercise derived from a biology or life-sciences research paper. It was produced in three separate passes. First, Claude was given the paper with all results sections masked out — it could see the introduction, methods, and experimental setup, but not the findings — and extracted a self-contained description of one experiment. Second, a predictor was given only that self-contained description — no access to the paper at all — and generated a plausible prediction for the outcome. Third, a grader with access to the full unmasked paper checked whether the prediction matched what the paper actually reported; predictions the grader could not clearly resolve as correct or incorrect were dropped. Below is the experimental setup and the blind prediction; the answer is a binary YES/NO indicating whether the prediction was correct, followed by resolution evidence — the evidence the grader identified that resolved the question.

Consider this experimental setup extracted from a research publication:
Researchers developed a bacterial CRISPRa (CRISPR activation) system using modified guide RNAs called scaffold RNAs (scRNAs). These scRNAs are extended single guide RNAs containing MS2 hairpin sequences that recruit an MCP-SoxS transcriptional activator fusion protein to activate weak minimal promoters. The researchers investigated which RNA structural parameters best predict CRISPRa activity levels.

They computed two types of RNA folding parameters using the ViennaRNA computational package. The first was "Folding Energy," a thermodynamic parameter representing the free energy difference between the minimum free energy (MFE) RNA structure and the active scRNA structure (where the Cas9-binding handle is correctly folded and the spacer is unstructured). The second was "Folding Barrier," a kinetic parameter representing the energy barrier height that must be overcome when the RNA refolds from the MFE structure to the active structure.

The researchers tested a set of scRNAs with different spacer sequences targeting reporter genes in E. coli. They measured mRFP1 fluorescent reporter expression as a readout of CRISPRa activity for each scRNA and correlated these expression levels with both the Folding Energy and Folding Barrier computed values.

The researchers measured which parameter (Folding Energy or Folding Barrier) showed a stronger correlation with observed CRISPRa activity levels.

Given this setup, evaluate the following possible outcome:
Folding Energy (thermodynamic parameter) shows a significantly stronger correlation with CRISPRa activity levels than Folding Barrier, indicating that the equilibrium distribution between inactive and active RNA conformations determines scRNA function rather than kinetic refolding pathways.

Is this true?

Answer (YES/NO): NO